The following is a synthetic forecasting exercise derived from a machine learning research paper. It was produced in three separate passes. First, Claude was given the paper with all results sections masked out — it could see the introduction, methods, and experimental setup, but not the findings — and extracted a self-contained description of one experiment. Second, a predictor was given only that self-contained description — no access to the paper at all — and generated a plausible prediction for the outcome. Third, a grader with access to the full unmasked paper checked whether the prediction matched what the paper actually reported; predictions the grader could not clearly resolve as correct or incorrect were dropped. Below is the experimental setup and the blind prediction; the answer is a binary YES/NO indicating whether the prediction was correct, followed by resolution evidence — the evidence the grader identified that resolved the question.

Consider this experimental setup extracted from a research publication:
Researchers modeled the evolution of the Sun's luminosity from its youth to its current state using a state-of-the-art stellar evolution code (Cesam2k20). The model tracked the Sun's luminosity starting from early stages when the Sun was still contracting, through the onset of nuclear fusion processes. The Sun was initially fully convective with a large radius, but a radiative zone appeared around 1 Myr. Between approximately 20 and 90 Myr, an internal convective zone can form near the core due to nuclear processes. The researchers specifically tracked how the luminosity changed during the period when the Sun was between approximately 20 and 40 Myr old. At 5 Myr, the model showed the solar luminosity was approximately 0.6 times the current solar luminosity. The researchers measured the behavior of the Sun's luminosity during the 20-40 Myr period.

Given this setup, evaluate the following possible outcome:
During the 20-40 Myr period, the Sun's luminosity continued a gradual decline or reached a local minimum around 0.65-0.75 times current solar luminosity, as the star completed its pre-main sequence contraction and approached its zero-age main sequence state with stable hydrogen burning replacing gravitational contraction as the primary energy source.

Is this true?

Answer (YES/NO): NO